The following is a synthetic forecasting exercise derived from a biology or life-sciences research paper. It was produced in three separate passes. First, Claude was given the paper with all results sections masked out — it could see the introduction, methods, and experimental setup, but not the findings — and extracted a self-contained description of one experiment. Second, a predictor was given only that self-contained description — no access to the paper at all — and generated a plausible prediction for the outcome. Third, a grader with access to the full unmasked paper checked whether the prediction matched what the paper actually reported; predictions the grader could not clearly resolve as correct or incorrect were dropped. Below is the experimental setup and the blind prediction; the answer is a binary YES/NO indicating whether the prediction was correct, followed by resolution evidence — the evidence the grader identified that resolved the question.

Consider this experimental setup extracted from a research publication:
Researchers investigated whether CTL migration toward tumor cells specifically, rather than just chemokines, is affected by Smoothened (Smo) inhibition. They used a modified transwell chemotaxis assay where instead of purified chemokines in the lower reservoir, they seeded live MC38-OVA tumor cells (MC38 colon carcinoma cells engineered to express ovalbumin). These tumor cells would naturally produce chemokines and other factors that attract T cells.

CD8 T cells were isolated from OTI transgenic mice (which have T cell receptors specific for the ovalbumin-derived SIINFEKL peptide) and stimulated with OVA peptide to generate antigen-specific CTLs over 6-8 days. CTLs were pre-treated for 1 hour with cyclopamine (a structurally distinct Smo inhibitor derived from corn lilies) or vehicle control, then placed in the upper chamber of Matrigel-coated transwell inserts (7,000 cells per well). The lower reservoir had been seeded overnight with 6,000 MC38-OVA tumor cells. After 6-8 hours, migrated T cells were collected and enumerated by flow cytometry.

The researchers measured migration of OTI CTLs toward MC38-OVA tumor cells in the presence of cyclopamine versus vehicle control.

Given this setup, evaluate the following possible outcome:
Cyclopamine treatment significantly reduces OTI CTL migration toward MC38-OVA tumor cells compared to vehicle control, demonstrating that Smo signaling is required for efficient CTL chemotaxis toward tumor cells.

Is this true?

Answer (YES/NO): YES